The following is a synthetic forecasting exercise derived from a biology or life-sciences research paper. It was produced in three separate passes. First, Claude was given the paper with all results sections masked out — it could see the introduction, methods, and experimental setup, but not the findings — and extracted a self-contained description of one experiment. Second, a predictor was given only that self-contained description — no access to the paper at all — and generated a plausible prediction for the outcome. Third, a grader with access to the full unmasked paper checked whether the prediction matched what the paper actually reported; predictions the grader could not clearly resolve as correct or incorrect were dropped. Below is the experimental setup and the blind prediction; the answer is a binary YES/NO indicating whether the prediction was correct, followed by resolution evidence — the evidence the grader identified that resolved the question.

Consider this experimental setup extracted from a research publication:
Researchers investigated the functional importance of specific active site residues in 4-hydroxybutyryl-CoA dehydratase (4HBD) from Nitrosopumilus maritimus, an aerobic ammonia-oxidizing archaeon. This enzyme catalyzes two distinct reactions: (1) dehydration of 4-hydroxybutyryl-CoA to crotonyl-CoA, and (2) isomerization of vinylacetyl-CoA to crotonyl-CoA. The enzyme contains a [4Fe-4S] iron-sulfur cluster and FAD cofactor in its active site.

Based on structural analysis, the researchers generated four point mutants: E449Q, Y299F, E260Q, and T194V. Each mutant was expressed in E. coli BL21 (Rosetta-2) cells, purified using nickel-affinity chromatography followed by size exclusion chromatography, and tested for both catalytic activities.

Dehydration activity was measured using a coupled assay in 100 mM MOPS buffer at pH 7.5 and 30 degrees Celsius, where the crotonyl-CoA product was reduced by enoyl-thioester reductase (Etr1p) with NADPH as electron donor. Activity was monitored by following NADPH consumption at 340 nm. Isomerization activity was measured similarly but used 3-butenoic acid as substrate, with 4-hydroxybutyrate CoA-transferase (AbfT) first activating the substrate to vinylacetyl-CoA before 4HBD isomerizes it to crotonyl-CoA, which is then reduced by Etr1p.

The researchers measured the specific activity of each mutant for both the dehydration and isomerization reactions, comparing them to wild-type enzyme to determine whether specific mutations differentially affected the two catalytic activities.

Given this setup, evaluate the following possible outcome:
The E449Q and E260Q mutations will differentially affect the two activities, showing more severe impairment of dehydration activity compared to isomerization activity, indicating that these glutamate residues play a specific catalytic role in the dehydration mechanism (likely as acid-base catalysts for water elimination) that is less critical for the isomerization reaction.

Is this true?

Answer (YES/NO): YES